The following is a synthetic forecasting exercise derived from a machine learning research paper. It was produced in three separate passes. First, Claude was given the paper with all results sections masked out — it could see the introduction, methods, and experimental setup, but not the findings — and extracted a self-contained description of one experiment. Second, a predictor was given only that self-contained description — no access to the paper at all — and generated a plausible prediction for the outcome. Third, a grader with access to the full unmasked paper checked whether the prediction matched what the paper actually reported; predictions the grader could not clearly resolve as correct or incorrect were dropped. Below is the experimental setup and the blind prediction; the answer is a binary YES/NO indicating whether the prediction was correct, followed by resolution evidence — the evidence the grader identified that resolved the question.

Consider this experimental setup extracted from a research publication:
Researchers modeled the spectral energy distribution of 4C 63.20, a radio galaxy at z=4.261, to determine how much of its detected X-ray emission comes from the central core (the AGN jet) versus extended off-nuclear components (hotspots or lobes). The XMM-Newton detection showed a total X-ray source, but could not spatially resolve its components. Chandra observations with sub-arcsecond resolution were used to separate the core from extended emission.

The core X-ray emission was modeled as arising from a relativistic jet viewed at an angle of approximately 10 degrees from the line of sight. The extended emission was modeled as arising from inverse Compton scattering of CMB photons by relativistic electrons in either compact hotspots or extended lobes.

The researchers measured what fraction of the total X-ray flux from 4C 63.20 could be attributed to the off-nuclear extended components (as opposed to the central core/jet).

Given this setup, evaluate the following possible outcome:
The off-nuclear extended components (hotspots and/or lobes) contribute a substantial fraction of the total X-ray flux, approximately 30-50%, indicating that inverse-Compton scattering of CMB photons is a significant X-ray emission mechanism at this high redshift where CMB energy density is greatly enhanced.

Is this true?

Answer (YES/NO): YES